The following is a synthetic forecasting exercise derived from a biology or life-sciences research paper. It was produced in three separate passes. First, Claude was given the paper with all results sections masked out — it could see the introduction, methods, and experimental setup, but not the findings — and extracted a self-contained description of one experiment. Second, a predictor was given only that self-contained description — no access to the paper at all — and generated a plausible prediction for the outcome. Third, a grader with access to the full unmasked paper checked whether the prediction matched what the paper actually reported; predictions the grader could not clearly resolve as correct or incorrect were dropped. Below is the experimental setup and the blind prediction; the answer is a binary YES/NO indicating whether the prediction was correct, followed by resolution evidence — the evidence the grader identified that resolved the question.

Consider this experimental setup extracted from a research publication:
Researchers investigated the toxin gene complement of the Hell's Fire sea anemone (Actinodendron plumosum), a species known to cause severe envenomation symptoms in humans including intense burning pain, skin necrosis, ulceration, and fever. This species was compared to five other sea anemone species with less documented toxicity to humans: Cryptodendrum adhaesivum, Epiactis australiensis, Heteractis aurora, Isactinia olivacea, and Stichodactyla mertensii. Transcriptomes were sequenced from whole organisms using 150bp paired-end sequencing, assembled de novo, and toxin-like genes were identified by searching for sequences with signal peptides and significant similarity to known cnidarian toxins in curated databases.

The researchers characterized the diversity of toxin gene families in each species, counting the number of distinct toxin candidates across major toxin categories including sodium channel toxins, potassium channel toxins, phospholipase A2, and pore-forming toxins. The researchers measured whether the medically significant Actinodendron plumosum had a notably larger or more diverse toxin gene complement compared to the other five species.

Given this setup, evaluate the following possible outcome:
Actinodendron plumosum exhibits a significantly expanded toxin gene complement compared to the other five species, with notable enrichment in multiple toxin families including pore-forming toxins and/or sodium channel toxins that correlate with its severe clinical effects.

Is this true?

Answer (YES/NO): NO